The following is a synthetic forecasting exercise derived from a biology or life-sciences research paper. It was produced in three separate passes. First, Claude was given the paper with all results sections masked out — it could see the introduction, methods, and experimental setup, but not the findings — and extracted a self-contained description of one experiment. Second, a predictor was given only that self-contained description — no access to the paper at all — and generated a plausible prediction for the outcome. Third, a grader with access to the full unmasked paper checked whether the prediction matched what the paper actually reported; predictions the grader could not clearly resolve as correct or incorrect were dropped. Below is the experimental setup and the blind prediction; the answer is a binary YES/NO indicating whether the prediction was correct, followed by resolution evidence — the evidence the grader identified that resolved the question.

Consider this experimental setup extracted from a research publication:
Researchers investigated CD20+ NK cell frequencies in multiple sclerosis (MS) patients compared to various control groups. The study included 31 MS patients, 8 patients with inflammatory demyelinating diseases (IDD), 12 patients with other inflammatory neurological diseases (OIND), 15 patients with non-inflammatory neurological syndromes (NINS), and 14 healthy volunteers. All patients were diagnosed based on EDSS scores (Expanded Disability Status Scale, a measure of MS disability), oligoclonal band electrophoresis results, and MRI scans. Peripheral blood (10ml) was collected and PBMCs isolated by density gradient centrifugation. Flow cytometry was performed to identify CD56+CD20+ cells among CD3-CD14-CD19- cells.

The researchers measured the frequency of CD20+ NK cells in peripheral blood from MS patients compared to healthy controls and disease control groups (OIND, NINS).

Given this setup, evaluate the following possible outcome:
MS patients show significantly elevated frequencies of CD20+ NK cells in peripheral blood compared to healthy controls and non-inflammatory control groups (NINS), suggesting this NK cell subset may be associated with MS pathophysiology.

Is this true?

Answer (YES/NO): YES